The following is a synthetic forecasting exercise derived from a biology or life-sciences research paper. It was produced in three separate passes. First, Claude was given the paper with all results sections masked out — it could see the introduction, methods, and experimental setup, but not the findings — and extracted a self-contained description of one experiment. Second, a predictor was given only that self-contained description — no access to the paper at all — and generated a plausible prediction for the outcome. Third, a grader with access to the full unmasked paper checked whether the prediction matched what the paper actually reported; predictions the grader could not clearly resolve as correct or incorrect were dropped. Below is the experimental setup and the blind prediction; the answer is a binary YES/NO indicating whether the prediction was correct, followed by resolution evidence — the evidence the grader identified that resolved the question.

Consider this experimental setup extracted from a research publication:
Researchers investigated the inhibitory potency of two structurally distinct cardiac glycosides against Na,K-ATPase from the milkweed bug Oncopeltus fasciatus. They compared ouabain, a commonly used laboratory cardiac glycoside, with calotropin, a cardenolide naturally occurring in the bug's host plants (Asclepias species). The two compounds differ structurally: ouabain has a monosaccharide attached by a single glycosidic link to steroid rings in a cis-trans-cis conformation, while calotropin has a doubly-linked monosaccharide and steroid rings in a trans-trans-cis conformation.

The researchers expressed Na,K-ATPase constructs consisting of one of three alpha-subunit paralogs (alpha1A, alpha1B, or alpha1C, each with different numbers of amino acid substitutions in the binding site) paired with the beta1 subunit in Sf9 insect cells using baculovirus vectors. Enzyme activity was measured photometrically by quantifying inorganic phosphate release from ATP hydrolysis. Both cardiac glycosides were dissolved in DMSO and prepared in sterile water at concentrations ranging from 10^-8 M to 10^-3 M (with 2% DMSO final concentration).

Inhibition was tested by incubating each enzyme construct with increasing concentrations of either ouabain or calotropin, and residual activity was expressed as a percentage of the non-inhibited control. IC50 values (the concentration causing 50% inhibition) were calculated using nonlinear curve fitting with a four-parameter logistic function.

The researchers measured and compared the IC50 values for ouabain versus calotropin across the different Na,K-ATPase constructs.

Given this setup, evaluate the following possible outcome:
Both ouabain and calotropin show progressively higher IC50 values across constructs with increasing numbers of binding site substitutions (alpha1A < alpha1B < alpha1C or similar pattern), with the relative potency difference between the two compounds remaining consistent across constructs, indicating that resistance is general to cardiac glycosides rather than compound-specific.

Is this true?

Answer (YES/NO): NO